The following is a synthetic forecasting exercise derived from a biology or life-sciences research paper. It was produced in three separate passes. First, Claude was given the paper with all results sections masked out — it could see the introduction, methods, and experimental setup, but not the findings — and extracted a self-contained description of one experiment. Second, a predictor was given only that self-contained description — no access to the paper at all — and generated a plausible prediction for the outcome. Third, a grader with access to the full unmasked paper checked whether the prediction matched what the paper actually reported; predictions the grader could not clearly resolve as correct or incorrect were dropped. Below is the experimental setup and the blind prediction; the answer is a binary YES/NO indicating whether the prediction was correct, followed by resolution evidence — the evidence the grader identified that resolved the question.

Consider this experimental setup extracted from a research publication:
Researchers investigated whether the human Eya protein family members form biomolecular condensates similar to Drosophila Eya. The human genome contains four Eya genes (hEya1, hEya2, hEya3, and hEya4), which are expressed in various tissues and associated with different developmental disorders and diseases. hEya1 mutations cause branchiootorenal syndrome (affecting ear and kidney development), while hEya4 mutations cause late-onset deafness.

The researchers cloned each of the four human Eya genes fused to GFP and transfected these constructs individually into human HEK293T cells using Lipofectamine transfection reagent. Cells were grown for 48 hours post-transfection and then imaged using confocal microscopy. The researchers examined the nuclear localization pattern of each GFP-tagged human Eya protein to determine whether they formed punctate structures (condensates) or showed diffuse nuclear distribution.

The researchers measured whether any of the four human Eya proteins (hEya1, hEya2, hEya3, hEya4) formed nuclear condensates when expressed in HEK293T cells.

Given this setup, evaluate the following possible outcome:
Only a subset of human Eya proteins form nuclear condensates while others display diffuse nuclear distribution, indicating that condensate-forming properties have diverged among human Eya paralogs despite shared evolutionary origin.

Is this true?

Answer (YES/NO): NO